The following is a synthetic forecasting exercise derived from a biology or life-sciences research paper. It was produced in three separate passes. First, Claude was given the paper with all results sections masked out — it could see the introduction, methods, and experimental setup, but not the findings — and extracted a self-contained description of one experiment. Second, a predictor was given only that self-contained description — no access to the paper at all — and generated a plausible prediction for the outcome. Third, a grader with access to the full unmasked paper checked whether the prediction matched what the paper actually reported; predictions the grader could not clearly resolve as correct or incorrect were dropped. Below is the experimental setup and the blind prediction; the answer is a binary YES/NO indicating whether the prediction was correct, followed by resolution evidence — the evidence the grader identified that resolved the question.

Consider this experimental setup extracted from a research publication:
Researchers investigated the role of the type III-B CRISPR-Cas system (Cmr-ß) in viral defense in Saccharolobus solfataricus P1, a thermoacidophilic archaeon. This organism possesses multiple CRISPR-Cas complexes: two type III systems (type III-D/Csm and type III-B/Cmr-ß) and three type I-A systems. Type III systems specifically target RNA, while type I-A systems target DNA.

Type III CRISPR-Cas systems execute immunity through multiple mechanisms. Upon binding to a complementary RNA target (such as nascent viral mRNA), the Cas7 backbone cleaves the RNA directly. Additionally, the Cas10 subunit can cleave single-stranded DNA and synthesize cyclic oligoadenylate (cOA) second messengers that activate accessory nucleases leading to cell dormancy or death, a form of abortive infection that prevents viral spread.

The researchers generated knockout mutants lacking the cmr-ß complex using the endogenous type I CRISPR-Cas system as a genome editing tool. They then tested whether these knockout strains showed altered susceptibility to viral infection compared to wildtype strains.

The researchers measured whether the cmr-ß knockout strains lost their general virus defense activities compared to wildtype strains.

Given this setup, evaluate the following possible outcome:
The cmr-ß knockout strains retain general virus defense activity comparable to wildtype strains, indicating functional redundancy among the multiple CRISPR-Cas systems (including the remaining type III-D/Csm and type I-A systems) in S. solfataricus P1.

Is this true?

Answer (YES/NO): YES